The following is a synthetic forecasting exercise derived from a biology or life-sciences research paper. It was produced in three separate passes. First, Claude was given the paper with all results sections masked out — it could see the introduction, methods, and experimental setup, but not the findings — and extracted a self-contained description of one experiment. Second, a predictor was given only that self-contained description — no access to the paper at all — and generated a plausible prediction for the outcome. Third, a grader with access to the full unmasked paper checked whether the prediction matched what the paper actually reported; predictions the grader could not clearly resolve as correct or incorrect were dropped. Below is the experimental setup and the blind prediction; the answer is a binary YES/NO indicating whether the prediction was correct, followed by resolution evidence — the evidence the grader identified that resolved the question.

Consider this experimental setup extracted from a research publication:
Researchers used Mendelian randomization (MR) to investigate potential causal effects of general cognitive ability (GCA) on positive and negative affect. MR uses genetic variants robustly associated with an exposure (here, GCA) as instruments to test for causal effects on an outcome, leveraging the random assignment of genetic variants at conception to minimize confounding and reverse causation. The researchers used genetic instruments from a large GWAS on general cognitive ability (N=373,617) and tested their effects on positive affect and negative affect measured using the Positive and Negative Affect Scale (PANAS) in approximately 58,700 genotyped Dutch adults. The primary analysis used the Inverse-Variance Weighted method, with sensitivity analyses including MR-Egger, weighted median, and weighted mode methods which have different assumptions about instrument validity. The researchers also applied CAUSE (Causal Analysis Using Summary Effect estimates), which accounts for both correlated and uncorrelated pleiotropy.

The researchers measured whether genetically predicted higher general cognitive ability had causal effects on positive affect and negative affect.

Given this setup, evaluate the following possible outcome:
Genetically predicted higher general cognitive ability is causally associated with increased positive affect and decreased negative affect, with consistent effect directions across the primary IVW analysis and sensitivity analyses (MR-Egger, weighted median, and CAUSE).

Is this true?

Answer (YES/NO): NO